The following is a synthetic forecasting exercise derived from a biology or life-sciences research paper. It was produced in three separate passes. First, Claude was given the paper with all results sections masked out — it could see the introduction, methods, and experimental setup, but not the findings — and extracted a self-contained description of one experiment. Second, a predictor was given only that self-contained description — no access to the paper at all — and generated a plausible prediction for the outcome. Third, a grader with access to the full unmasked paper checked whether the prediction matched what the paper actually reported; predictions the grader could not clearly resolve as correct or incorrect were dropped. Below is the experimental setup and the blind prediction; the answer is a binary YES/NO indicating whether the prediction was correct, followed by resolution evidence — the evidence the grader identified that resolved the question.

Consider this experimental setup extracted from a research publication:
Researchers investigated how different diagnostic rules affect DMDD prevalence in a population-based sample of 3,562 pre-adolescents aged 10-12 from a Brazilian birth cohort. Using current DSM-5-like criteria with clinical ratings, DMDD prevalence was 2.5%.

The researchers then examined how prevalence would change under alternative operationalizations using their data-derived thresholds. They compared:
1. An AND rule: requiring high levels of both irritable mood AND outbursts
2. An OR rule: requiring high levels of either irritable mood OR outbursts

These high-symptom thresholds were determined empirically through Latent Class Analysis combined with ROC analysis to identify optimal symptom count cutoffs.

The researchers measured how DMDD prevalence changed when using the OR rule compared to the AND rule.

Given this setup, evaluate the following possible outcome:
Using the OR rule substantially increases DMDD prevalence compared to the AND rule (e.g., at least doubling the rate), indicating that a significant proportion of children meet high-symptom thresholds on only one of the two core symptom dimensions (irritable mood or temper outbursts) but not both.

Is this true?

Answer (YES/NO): YES